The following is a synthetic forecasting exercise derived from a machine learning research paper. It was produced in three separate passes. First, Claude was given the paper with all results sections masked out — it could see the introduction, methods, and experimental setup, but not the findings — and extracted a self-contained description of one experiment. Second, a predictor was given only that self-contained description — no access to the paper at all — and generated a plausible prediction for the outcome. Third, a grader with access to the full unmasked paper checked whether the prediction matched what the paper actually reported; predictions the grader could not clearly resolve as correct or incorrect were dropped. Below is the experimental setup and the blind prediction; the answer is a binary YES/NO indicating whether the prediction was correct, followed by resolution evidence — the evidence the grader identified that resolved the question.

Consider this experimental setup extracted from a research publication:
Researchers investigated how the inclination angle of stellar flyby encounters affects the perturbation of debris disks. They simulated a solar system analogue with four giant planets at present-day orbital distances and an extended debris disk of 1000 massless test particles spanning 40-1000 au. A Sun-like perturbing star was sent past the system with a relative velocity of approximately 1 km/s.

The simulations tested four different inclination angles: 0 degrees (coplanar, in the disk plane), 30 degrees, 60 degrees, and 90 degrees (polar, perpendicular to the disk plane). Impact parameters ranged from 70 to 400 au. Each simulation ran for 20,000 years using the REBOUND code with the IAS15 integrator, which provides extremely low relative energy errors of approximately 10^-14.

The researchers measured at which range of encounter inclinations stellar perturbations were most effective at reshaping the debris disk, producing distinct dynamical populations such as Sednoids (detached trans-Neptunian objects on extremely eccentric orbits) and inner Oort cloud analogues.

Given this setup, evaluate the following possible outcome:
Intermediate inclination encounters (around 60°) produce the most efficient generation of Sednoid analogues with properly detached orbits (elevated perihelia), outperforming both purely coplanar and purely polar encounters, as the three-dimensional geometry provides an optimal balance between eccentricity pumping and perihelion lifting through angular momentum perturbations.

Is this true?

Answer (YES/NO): NO